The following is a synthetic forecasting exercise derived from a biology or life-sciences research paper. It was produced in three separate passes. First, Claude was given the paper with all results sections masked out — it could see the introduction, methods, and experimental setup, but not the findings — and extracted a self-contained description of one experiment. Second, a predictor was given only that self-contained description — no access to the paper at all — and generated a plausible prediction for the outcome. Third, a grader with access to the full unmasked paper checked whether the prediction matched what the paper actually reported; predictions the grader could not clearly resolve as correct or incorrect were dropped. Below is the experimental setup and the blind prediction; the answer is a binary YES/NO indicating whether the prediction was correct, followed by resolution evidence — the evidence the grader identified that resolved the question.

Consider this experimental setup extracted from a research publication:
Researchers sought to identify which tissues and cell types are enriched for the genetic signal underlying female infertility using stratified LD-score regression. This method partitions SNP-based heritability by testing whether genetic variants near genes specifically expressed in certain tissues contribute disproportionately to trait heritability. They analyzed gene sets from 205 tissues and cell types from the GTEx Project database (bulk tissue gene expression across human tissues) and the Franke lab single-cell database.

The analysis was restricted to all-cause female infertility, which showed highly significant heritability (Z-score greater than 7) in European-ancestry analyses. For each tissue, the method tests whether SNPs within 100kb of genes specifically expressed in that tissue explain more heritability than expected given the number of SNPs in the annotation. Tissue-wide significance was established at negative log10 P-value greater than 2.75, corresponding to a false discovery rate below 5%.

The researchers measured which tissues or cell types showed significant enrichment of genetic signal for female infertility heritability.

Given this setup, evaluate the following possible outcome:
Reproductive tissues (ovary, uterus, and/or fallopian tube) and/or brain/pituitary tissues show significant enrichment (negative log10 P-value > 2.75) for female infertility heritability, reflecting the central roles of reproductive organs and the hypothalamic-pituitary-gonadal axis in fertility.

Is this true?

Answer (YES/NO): NO